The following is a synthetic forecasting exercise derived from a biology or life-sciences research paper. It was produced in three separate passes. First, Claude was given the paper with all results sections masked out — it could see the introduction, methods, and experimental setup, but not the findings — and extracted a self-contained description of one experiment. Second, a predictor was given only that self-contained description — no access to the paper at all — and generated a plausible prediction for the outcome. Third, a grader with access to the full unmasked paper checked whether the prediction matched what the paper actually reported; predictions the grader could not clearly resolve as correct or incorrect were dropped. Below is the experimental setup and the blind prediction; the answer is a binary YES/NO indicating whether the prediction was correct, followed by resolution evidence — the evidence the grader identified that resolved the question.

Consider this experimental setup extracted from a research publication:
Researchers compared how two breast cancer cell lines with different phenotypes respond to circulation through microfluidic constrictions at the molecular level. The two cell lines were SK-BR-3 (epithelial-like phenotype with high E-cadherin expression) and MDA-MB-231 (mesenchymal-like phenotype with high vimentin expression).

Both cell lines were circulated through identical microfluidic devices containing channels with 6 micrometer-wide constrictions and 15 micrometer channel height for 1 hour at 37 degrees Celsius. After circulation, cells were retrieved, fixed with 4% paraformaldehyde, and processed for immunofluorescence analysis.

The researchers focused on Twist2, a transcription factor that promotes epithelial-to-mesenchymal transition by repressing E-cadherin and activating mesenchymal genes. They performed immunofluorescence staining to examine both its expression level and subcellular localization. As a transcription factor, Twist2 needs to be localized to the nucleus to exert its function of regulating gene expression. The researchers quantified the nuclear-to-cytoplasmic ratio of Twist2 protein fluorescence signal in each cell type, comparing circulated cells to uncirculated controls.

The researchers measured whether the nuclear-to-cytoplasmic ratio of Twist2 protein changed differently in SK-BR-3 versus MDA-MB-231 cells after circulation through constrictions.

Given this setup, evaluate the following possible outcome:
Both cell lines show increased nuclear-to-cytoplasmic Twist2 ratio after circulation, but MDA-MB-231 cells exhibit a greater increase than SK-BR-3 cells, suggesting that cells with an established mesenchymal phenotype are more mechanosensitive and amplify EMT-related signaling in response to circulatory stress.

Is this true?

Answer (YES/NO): NO